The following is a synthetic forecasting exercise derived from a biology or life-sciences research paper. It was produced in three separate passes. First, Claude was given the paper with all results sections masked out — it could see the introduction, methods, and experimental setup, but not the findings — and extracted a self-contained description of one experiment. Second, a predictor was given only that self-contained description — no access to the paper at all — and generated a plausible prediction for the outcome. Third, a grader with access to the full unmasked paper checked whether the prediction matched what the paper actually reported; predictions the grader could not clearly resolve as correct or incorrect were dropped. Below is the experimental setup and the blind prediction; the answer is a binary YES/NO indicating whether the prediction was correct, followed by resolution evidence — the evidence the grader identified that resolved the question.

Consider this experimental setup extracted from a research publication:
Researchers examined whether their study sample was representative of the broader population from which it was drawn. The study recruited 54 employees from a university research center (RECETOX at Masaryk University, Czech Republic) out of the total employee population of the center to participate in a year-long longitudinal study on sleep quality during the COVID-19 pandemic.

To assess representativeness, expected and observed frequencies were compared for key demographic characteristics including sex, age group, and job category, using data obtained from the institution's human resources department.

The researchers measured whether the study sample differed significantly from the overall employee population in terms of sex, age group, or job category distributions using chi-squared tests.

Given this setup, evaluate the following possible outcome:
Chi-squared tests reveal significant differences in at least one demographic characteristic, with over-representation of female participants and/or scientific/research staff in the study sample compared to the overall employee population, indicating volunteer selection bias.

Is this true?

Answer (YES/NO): NO